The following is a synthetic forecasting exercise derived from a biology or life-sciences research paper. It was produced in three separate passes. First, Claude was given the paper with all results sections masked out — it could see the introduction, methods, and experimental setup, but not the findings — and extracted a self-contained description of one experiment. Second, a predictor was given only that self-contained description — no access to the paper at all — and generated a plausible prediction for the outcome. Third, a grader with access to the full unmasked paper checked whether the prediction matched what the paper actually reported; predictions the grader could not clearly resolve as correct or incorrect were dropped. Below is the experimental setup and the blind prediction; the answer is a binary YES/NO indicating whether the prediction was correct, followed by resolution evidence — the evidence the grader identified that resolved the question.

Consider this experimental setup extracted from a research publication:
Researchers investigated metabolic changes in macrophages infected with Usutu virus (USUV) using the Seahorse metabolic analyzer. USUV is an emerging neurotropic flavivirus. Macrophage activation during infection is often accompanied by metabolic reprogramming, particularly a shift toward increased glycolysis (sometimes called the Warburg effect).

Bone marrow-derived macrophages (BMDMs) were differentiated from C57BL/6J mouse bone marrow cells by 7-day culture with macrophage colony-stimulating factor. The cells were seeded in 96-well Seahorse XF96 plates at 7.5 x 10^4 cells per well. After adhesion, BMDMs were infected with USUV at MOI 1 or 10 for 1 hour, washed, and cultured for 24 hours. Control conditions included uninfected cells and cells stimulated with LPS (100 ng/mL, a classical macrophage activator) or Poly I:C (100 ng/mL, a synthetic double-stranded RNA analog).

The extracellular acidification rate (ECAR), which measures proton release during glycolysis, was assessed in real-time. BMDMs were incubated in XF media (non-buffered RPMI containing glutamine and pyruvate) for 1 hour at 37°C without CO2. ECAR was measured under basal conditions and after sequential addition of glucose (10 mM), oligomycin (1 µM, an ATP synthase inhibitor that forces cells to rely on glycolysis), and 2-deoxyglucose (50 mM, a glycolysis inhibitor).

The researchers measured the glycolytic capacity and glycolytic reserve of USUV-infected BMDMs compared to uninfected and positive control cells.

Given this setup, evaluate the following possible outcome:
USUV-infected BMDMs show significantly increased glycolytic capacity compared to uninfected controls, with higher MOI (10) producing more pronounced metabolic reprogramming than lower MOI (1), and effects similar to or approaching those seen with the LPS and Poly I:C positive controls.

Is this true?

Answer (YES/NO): NO